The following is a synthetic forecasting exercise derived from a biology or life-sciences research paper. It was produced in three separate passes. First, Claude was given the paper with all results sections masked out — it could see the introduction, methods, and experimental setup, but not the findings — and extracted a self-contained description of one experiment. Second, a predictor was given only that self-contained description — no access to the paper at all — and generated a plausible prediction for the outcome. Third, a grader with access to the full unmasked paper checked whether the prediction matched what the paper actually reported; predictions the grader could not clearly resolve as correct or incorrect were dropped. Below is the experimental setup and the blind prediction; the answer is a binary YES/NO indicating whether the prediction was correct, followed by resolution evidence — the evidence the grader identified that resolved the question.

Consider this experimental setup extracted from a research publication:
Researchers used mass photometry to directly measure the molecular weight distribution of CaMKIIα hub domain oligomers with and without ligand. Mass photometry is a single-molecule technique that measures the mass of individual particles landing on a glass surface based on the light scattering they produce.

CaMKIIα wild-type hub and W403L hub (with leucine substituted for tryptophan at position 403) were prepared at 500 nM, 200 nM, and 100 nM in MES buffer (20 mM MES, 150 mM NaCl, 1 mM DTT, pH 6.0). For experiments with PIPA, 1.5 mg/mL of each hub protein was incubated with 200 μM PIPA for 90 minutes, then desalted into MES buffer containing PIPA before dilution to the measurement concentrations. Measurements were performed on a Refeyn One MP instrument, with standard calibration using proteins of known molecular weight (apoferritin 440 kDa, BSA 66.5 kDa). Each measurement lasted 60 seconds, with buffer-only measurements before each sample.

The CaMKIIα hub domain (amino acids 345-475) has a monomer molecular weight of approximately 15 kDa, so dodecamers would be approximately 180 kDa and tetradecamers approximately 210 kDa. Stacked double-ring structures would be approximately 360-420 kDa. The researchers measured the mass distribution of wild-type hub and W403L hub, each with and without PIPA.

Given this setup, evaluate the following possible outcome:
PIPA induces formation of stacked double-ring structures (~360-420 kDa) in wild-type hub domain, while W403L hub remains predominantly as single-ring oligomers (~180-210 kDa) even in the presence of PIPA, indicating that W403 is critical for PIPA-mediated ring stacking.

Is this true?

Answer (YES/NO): YES